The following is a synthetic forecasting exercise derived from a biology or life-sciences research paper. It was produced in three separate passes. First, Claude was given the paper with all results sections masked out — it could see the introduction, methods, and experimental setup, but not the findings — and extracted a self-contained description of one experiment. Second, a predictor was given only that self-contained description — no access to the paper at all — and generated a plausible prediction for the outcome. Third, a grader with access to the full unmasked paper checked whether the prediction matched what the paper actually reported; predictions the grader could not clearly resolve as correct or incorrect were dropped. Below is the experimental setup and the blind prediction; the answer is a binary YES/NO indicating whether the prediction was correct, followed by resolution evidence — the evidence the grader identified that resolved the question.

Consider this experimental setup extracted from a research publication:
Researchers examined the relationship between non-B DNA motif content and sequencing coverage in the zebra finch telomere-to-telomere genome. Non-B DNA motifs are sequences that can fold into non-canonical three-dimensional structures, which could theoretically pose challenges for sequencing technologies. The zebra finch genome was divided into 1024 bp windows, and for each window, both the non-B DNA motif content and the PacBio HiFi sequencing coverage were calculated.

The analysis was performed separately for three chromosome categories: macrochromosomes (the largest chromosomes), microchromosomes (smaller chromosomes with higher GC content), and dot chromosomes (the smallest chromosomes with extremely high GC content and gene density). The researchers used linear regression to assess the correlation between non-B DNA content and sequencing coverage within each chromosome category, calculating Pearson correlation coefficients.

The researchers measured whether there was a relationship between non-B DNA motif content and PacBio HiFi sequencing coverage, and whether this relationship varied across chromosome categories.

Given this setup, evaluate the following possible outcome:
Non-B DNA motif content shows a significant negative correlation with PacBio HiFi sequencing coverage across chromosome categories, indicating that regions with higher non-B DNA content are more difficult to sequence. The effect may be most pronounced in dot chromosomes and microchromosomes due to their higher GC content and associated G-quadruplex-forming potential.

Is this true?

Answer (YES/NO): NO